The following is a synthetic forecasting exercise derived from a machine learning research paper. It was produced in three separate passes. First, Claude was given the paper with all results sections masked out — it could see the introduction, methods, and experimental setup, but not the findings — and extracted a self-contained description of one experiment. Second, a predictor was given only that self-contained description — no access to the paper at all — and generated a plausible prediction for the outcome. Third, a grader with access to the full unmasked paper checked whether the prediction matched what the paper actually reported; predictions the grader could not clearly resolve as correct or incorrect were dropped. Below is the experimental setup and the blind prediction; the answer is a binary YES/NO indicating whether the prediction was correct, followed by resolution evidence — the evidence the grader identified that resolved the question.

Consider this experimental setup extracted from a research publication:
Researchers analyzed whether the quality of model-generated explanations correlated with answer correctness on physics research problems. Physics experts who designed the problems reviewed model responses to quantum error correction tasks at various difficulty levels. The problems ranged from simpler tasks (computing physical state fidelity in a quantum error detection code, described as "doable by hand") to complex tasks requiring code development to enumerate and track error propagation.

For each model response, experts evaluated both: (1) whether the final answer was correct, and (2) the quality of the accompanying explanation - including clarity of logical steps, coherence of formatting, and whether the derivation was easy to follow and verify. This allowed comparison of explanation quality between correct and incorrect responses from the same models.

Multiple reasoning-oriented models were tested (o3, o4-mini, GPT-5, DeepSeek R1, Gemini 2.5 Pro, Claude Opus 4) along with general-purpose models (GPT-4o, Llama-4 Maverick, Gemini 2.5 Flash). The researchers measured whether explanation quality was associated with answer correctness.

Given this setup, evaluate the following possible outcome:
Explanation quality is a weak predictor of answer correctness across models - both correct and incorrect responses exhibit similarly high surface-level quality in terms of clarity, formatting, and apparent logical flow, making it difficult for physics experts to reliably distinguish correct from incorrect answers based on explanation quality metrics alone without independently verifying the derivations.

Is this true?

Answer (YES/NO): NO